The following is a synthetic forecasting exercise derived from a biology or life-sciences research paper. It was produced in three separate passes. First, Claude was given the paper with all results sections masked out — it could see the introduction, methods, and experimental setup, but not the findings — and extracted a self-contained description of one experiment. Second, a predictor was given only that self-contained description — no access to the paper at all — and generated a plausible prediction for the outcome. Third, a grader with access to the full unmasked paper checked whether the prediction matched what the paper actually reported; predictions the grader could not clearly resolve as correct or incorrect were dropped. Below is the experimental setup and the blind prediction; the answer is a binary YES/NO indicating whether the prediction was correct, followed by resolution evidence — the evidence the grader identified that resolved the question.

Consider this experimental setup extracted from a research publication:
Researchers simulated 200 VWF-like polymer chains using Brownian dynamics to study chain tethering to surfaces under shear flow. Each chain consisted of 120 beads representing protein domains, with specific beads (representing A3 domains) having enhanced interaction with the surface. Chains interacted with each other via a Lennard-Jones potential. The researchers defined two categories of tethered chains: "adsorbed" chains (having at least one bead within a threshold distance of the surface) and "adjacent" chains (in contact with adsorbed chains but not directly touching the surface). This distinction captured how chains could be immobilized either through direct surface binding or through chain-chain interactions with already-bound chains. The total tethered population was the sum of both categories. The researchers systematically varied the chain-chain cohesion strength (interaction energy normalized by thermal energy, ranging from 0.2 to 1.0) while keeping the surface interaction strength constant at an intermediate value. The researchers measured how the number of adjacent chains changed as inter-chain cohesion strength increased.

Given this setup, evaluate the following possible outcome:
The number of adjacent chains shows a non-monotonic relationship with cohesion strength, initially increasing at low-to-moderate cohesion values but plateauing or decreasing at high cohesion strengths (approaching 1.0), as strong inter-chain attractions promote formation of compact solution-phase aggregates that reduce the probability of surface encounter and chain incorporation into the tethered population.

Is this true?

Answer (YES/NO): NO